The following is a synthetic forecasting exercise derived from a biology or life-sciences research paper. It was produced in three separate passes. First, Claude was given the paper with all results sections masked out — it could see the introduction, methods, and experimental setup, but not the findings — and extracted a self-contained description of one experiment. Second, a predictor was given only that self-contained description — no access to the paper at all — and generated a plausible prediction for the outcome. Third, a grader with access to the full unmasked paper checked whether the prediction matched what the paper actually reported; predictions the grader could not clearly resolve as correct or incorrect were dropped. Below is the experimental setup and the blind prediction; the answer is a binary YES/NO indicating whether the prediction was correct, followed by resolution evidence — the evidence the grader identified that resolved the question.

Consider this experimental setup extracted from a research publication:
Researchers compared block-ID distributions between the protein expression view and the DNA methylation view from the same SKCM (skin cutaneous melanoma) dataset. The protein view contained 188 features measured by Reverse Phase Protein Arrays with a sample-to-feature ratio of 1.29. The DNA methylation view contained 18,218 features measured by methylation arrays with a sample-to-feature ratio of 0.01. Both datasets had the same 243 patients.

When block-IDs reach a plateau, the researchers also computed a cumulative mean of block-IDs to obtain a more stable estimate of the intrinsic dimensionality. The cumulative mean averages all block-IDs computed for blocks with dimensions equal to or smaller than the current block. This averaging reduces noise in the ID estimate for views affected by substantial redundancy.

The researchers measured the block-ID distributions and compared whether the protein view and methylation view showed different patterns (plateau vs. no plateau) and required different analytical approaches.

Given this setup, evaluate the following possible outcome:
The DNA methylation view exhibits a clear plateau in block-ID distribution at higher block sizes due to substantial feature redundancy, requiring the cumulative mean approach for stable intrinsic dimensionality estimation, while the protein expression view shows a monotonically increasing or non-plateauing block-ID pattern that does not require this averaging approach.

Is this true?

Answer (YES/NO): YES